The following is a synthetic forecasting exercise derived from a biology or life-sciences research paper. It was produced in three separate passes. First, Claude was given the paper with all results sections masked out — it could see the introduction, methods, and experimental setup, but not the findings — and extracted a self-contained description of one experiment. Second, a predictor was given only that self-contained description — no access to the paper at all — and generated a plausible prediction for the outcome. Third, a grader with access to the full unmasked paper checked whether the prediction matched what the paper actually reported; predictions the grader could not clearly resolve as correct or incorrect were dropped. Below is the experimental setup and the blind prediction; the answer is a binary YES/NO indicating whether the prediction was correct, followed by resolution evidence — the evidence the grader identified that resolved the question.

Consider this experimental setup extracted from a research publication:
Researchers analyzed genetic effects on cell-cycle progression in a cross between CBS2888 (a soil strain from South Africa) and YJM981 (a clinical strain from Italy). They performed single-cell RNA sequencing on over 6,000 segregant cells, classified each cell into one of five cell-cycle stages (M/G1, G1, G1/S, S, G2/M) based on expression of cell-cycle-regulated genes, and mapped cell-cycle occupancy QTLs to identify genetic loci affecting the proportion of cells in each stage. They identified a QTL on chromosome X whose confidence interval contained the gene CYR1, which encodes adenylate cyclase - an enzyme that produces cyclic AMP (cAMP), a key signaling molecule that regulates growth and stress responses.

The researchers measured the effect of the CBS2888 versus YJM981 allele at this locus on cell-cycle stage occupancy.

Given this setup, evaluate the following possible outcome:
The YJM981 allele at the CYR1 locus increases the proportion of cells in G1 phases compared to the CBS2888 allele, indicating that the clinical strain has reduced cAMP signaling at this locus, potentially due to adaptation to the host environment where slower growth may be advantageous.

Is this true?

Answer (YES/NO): NO